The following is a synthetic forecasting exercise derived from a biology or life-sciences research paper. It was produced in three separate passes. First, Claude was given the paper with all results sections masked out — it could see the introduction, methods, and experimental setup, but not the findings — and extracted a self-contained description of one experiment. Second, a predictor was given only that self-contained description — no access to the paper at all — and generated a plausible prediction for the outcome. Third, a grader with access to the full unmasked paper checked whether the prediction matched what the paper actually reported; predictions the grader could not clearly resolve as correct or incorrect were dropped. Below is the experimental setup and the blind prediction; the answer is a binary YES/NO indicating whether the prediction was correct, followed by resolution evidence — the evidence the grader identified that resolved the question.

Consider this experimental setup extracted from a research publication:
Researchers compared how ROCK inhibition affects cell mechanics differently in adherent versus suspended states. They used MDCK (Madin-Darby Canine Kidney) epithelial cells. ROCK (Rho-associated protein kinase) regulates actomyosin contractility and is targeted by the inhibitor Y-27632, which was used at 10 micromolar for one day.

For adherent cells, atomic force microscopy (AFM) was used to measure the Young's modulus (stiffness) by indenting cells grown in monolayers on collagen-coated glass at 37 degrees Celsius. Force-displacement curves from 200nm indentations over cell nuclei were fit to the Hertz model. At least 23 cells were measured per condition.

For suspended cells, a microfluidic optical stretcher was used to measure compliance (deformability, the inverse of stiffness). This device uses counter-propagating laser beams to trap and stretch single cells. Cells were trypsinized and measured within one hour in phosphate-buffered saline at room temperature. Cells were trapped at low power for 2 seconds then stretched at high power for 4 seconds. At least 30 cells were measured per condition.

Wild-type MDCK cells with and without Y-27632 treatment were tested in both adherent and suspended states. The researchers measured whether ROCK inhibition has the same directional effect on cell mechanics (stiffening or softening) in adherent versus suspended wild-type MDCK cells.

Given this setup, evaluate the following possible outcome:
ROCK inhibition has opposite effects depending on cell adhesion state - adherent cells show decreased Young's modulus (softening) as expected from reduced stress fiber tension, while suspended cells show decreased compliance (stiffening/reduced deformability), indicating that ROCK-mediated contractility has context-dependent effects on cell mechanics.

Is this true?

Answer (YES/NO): NO